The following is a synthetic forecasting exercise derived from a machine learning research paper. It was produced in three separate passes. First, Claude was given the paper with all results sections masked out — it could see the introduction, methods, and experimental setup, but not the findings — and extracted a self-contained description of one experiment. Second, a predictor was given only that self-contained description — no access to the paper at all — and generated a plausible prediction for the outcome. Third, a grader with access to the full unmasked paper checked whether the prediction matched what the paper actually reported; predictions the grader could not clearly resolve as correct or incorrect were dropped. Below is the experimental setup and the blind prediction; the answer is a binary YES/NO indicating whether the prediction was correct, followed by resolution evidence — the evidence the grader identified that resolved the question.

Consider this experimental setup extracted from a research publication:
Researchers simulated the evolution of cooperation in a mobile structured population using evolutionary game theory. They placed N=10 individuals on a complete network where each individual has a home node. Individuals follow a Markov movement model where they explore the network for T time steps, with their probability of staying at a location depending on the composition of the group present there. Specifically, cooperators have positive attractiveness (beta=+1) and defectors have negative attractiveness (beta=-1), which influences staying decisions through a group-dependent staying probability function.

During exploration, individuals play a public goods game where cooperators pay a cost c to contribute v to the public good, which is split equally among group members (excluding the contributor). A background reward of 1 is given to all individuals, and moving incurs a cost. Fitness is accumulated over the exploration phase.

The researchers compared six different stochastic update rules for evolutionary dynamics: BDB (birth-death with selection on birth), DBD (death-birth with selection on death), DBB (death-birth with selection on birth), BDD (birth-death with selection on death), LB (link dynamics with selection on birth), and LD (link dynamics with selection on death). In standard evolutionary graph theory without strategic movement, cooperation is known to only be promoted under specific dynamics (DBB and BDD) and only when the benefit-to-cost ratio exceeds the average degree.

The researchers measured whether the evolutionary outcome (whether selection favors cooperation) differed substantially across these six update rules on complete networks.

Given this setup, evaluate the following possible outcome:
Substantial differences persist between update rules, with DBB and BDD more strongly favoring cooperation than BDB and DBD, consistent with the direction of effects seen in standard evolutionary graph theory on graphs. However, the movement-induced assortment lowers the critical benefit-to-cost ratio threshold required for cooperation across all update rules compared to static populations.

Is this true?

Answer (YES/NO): NO